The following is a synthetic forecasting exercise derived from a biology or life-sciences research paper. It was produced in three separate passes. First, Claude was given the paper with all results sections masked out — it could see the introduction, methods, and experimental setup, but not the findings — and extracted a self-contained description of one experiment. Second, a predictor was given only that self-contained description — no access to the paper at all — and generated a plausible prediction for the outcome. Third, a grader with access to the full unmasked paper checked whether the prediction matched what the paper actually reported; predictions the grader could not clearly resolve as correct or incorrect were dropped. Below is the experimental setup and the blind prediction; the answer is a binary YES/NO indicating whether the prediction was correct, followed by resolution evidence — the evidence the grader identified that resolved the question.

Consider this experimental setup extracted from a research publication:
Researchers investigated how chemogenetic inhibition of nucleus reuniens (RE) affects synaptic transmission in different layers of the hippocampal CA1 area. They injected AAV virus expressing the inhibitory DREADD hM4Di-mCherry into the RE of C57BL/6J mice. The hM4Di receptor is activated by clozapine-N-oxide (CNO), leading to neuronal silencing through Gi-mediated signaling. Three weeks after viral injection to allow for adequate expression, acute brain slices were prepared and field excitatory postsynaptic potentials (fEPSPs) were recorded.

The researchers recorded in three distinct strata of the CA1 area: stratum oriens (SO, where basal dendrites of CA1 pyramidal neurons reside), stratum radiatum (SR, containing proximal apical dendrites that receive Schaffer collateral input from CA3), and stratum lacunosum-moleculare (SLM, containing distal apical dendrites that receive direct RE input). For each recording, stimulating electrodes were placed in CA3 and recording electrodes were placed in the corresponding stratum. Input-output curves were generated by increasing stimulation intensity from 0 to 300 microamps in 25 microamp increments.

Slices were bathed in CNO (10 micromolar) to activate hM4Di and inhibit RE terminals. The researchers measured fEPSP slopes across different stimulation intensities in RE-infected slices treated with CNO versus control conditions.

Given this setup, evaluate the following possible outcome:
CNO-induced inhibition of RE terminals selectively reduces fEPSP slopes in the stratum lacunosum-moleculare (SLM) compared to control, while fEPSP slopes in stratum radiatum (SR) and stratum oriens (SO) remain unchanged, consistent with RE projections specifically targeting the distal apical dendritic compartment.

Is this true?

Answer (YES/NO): NO